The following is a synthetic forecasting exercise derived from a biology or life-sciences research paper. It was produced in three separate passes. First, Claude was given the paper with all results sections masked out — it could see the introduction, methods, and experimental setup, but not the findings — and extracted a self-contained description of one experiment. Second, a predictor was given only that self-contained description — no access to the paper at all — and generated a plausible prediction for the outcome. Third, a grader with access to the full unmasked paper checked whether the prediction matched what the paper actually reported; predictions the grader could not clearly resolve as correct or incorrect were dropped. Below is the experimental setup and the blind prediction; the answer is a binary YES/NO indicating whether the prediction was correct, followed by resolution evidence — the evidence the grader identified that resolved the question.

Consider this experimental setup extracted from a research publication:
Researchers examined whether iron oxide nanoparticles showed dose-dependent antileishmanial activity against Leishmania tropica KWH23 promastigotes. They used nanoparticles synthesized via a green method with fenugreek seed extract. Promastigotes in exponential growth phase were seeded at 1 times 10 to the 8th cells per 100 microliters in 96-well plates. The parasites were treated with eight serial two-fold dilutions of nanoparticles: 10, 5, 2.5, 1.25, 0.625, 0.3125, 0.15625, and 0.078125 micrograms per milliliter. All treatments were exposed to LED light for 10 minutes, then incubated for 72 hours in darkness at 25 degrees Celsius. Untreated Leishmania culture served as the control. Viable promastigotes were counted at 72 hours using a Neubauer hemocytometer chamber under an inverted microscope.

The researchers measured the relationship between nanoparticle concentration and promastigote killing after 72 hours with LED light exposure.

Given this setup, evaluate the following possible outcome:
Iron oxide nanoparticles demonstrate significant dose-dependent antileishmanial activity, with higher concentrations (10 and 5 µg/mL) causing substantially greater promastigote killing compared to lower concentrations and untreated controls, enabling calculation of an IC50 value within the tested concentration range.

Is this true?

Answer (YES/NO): NO